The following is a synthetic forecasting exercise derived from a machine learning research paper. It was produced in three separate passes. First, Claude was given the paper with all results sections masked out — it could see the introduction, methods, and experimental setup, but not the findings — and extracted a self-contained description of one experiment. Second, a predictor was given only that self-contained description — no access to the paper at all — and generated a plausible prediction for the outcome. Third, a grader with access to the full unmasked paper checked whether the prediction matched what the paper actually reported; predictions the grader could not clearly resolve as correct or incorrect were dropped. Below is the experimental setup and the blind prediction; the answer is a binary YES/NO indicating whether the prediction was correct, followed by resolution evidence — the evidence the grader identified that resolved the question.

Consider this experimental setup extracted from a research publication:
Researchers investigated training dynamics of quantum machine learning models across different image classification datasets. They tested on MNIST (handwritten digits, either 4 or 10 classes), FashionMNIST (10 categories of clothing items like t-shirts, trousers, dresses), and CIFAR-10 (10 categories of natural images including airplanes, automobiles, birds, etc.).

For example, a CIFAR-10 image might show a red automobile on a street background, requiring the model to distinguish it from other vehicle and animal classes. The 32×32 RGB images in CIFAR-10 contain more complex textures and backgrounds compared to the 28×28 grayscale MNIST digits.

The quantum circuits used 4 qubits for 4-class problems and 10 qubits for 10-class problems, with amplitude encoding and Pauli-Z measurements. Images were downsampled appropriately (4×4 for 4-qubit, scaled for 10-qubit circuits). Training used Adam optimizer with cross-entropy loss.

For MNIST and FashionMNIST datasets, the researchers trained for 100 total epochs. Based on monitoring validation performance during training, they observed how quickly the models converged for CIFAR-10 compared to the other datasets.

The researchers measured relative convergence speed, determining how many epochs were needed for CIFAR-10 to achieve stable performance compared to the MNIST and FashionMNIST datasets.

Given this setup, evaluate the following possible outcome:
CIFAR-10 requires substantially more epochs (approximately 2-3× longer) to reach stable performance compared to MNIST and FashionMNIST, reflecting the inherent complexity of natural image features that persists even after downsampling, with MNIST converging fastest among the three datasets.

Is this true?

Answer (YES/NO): NO